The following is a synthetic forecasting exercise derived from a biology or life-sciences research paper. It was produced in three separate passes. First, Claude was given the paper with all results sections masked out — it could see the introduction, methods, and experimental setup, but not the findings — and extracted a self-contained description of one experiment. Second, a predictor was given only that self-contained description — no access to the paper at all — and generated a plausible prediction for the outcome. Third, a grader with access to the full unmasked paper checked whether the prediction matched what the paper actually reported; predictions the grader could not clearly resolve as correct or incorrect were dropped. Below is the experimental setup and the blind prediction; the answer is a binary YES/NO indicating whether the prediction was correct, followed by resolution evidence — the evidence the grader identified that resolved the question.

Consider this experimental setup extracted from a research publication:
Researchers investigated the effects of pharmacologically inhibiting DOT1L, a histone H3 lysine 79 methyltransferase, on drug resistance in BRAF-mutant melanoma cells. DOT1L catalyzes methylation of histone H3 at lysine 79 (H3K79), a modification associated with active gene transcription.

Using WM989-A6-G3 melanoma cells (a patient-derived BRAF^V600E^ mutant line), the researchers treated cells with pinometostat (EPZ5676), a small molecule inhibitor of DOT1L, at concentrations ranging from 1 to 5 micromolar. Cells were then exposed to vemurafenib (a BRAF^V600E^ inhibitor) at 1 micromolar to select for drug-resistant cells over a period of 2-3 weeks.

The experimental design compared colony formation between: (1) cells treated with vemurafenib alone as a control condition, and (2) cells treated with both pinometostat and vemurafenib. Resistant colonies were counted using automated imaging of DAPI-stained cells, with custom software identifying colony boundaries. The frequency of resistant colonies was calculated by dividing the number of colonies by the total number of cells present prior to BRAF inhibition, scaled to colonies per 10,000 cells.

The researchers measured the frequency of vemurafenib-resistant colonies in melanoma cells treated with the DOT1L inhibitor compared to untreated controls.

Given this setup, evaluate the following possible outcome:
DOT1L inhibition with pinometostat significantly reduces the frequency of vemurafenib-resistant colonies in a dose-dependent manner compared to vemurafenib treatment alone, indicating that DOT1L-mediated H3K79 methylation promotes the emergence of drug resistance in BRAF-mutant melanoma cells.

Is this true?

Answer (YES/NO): NO